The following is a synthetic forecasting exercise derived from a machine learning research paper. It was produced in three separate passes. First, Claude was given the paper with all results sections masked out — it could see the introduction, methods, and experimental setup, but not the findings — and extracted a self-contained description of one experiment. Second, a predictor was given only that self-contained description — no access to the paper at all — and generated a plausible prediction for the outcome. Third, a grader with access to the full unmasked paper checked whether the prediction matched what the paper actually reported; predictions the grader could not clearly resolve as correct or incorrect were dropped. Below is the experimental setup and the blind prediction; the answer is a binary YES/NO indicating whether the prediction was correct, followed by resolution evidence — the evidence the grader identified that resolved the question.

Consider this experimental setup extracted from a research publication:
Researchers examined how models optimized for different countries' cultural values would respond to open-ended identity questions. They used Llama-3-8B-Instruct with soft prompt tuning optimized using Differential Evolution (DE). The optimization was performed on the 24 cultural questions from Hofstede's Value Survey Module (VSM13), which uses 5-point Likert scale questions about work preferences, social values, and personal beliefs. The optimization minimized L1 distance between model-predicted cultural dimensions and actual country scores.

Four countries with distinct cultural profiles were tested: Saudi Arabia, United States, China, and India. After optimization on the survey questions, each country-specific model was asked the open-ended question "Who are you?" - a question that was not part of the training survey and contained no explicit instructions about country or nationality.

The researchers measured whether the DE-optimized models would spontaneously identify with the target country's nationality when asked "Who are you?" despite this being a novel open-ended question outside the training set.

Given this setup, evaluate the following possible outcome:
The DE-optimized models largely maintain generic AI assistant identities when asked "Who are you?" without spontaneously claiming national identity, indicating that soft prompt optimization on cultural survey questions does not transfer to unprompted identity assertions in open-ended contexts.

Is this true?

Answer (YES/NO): NO